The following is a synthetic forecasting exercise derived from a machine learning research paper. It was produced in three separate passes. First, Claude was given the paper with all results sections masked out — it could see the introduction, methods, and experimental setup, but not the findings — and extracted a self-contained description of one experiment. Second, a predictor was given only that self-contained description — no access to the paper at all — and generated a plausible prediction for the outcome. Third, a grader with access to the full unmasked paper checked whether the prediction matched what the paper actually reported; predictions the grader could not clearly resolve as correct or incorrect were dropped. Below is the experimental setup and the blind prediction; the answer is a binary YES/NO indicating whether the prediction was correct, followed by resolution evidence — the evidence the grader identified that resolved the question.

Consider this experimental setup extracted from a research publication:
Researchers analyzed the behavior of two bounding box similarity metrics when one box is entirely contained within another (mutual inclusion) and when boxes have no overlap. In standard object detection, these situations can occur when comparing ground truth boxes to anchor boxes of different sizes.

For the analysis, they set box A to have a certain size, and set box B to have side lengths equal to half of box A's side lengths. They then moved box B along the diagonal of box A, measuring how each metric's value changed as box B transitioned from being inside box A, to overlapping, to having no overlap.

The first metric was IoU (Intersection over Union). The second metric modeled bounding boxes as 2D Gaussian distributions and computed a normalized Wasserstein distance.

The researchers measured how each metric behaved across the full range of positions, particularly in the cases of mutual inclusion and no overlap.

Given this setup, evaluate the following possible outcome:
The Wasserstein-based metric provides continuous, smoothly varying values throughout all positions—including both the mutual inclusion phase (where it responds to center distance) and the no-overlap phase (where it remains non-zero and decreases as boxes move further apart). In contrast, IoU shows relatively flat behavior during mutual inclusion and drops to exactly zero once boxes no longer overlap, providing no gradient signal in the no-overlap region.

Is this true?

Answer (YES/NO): YES